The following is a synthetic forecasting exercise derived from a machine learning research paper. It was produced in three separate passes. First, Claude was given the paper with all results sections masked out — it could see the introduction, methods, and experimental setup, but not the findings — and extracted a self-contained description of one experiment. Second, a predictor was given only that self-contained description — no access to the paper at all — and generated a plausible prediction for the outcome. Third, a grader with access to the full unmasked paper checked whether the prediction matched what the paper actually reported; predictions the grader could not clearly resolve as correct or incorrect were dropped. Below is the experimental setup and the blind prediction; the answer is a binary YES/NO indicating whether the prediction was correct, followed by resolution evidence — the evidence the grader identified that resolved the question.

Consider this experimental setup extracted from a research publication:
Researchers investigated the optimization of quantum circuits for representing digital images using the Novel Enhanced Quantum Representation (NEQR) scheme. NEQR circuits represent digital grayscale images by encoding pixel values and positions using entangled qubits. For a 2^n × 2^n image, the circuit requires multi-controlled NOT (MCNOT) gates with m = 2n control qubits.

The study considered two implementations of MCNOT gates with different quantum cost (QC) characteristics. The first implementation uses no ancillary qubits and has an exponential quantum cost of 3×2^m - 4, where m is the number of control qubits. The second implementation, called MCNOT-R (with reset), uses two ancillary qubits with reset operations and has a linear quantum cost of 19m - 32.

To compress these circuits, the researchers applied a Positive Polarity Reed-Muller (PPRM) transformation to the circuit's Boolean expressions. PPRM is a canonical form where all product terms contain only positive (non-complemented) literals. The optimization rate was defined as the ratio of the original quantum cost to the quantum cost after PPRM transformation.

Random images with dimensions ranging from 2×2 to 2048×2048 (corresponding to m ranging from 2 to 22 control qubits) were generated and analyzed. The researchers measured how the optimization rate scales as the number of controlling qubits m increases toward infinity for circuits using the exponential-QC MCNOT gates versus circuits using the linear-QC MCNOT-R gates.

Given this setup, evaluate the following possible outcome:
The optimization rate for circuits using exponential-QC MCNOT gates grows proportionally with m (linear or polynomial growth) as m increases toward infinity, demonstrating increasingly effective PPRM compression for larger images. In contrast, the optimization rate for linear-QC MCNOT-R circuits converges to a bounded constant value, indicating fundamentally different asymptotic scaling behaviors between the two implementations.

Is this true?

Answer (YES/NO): NO